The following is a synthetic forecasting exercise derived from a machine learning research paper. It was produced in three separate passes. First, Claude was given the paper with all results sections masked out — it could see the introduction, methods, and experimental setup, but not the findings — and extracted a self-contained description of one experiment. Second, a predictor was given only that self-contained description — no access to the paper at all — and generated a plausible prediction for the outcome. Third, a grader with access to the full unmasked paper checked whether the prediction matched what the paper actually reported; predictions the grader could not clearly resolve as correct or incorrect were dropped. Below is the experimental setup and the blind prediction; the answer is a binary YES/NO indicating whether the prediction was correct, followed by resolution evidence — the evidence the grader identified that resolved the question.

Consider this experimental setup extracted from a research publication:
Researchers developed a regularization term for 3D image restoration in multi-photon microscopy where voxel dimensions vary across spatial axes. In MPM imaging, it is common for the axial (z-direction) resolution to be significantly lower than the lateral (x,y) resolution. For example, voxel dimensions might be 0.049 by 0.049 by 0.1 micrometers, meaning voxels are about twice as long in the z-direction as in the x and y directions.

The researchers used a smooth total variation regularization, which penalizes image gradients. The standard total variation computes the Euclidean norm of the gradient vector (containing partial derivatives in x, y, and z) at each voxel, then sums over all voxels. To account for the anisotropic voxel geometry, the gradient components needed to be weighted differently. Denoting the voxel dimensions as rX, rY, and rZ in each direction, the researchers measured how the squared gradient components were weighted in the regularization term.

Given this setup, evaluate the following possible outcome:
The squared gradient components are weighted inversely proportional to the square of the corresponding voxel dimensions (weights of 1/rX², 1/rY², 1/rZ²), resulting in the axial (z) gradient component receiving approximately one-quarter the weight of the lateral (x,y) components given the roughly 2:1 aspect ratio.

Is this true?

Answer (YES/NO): NO